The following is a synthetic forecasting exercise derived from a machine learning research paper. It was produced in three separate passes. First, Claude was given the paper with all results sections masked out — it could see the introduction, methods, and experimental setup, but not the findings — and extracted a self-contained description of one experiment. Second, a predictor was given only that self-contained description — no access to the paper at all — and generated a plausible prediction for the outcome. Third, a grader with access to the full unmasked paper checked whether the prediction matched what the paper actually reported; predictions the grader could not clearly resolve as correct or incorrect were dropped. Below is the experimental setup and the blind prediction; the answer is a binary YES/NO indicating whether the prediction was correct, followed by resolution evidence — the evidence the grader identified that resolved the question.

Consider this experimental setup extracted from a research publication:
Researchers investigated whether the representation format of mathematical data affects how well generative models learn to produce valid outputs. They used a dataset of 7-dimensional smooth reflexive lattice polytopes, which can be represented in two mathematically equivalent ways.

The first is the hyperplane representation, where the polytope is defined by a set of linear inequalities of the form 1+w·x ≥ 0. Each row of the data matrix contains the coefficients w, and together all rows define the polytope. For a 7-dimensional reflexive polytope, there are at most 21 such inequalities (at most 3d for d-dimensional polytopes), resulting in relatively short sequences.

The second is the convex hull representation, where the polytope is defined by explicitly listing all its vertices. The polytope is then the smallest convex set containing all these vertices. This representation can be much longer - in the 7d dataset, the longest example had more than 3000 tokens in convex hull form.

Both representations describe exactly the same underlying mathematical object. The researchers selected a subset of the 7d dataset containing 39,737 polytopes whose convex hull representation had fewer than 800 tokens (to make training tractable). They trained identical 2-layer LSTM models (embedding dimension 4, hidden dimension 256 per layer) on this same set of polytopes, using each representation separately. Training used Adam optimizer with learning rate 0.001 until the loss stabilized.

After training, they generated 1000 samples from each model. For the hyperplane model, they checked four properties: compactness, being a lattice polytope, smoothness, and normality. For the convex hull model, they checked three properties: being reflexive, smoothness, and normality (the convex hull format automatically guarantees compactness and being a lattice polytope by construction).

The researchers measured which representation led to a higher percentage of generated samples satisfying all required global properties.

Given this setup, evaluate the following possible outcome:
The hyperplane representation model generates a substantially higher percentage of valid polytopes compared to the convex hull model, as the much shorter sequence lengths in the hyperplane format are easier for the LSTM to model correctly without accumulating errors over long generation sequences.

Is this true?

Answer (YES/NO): YES